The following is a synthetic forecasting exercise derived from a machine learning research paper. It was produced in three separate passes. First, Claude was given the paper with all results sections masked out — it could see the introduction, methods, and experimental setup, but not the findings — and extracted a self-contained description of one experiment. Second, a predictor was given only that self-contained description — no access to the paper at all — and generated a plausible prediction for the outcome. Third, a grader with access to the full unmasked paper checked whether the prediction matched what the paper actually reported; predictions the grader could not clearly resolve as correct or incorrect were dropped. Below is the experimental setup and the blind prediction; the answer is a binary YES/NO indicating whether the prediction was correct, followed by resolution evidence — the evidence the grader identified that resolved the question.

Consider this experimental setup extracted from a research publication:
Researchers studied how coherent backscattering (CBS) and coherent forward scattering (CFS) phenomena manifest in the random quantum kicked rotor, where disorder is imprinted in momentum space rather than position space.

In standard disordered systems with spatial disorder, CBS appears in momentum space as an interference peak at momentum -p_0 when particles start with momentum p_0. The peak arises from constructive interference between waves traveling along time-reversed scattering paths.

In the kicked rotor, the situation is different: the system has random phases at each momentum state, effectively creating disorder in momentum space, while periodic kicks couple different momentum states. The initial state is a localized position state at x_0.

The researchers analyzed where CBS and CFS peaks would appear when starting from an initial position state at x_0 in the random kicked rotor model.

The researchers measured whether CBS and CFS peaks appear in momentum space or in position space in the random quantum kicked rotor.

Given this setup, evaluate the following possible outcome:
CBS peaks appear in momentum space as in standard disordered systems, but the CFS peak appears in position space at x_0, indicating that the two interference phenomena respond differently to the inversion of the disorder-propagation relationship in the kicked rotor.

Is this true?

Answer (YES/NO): NO